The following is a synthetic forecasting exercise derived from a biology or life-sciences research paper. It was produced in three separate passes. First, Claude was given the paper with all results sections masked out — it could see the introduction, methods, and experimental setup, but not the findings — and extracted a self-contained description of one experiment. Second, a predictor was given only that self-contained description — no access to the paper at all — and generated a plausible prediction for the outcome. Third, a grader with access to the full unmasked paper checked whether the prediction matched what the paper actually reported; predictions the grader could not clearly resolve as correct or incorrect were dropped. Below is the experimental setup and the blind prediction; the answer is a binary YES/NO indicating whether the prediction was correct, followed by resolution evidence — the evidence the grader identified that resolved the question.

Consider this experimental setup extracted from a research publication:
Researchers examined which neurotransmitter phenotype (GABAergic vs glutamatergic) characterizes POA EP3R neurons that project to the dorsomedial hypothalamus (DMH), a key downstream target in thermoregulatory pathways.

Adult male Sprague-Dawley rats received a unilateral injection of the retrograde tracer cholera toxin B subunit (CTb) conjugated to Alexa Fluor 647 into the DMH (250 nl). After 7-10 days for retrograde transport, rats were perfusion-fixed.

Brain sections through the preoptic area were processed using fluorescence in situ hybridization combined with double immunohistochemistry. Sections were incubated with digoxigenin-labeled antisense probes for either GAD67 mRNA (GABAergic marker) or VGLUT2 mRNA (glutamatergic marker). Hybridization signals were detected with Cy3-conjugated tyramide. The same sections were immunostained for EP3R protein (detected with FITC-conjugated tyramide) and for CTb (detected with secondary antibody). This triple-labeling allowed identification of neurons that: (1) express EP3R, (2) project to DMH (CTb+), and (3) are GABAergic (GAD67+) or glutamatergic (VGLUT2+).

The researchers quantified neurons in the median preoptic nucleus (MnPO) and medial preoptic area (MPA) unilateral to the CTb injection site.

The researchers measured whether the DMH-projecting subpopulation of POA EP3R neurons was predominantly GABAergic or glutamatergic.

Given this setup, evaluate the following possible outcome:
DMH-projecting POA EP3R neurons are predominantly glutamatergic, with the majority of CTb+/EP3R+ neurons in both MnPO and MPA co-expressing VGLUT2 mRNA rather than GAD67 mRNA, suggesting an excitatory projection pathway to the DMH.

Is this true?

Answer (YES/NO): NO